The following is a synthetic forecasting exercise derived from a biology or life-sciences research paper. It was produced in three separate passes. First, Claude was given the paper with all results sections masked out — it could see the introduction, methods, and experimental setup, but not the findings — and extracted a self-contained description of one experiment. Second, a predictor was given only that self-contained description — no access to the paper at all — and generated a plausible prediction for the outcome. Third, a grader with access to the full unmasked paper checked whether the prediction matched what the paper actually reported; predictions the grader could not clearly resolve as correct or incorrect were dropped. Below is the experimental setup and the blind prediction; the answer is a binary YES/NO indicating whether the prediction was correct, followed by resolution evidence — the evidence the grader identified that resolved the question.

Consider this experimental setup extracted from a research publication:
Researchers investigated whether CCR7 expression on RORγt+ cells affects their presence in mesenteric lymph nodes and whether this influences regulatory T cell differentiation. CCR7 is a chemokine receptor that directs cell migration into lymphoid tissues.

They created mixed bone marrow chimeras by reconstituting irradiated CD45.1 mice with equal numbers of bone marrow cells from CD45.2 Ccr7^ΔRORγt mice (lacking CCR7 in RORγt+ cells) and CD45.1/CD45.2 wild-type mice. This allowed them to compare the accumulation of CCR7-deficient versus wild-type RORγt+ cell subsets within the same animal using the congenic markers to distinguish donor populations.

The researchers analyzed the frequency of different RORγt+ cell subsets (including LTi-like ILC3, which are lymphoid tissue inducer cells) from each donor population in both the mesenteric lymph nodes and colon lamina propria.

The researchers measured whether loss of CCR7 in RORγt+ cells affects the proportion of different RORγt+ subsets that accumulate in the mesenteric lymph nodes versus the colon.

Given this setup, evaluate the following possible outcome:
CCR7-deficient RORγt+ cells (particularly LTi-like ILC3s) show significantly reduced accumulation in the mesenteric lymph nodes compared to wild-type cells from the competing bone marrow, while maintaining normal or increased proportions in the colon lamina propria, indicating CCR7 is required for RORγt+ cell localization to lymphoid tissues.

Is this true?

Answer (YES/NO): YES